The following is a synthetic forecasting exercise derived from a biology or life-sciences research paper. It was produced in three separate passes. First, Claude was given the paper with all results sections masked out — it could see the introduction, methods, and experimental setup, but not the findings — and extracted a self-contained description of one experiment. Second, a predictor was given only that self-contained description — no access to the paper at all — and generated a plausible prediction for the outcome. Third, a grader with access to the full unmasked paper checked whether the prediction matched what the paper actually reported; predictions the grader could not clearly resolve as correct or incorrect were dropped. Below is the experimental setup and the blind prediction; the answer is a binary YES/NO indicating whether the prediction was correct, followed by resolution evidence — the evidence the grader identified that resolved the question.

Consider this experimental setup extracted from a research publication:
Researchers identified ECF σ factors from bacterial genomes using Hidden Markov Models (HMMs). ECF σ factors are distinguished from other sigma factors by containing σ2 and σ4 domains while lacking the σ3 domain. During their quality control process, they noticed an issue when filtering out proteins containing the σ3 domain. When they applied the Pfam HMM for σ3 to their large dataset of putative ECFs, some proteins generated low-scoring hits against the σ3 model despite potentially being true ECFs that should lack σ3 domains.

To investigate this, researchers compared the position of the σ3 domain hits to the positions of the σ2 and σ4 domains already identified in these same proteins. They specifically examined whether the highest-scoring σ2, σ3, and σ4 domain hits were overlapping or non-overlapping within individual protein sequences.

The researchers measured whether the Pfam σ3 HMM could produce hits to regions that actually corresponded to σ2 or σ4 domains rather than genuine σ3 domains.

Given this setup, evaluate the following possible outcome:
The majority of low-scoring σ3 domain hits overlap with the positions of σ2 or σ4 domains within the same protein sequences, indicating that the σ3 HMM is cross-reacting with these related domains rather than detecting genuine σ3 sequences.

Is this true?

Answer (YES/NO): NO